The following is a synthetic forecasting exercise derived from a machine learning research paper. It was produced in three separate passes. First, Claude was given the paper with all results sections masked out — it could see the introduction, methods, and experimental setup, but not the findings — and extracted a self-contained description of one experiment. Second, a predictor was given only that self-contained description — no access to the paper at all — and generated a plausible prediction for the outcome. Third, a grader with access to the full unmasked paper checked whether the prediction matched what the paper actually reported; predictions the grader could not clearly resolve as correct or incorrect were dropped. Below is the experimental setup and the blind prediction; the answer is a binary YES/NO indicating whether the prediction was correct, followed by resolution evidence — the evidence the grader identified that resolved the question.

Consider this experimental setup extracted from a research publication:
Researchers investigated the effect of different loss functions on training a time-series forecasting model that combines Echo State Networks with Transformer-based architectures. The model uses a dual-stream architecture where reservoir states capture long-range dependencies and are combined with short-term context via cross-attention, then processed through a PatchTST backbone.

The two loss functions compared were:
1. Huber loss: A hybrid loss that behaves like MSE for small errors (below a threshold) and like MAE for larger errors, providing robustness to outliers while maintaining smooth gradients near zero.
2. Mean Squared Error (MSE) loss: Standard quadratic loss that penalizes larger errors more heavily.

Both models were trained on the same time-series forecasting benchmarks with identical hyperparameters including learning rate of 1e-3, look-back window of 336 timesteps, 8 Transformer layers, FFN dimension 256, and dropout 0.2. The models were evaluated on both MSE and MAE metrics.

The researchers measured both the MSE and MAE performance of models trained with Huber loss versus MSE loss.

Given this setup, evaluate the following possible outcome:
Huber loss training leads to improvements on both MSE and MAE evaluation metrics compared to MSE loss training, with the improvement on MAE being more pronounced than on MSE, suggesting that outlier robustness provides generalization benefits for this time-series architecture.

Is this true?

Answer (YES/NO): NO